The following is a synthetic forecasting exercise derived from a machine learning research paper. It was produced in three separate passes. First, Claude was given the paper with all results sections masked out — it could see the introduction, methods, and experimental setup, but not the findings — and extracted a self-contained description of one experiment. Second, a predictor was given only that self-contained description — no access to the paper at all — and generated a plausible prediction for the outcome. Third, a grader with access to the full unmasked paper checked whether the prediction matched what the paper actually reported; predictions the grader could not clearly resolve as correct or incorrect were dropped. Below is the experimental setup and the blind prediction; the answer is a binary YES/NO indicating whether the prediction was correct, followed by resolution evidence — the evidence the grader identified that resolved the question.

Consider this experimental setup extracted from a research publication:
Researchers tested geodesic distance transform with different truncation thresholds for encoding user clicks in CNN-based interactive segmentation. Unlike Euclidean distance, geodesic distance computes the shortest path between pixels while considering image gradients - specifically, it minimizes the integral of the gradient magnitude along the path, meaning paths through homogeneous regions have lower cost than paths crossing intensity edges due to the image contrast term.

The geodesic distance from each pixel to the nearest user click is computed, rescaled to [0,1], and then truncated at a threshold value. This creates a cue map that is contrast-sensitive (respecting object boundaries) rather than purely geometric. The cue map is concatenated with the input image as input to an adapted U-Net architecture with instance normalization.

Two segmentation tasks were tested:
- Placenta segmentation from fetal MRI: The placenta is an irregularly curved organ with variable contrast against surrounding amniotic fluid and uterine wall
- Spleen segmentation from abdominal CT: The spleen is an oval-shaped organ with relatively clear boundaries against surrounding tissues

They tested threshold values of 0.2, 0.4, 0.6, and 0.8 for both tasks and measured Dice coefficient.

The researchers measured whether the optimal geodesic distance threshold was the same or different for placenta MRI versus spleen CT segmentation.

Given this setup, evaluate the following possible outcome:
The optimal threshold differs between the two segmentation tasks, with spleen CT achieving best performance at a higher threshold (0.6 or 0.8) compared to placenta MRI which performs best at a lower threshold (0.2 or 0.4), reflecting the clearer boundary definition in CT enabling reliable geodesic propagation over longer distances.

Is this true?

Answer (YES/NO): NO